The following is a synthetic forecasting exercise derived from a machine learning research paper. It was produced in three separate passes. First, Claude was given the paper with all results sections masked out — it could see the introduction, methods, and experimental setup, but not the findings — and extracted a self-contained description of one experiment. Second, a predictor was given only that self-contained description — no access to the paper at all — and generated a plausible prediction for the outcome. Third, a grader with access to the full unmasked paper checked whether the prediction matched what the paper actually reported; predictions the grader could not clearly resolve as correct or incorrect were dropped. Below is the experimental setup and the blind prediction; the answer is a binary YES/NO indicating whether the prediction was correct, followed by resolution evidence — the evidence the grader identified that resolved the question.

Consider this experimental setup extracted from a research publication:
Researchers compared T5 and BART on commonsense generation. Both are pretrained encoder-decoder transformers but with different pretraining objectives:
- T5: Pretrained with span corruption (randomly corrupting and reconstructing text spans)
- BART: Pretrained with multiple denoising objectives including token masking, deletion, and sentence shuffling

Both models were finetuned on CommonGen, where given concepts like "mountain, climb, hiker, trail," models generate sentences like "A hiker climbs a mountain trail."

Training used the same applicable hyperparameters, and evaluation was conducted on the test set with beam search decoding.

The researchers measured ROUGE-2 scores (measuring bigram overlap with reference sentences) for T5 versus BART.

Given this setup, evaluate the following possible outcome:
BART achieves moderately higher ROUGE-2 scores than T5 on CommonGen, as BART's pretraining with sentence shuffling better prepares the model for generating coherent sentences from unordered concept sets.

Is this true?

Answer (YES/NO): NO